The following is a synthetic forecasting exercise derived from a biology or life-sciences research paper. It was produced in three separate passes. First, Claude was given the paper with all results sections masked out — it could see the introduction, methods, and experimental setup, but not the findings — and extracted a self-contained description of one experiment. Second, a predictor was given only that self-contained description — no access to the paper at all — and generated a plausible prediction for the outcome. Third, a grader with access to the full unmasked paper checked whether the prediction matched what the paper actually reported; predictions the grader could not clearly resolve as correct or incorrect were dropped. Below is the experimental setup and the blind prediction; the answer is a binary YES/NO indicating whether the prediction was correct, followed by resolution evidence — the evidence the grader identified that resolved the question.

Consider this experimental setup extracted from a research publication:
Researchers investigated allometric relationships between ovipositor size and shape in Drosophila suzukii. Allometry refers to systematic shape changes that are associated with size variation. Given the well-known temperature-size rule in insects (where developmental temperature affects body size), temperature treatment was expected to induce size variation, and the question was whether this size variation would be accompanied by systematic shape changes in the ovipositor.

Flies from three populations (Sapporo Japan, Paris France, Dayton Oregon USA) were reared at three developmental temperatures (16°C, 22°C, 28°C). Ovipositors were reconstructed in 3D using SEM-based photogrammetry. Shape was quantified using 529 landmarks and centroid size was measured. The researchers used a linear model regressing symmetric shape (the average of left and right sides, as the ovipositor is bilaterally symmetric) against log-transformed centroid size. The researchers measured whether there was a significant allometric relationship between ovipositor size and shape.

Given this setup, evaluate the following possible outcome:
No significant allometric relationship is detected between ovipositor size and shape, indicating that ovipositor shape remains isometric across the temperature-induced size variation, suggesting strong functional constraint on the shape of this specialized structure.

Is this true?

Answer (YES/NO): NO